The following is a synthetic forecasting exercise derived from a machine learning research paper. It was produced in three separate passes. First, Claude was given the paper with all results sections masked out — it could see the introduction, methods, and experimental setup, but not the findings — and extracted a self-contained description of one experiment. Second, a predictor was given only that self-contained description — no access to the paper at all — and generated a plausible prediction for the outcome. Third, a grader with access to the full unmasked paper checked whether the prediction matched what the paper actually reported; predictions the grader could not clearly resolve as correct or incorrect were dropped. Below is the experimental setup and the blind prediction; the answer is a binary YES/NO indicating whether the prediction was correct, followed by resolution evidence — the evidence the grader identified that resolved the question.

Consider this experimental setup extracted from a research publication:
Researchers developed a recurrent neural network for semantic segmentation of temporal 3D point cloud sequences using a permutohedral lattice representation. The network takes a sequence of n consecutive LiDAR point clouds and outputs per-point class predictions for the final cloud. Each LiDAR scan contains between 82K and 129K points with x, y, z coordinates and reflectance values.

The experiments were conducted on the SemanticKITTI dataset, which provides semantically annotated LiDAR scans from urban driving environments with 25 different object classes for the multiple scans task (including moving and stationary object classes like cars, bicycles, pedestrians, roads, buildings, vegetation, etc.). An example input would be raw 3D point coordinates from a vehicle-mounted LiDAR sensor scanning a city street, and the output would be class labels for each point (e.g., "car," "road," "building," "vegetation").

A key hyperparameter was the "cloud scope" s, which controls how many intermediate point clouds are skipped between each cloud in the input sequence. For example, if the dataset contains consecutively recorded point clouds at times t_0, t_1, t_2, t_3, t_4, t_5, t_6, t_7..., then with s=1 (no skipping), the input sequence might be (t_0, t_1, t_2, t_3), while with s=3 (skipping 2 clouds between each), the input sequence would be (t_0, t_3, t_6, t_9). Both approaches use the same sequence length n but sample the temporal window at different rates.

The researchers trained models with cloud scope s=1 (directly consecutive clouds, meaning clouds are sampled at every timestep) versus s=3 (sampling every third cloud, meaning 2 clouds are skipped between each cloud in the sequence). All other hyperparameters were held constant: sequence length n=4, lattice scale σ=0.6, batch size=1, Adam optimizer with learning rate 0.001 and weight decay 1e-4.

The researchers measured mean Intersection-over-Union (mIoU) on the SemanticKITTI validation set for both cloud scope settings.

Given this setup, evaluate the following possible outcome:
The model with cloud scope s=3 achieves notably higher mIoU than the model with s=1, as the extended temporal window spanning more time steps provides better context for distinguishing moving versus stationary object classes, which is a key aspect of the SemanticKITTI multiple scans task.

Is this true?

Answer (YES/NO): NO